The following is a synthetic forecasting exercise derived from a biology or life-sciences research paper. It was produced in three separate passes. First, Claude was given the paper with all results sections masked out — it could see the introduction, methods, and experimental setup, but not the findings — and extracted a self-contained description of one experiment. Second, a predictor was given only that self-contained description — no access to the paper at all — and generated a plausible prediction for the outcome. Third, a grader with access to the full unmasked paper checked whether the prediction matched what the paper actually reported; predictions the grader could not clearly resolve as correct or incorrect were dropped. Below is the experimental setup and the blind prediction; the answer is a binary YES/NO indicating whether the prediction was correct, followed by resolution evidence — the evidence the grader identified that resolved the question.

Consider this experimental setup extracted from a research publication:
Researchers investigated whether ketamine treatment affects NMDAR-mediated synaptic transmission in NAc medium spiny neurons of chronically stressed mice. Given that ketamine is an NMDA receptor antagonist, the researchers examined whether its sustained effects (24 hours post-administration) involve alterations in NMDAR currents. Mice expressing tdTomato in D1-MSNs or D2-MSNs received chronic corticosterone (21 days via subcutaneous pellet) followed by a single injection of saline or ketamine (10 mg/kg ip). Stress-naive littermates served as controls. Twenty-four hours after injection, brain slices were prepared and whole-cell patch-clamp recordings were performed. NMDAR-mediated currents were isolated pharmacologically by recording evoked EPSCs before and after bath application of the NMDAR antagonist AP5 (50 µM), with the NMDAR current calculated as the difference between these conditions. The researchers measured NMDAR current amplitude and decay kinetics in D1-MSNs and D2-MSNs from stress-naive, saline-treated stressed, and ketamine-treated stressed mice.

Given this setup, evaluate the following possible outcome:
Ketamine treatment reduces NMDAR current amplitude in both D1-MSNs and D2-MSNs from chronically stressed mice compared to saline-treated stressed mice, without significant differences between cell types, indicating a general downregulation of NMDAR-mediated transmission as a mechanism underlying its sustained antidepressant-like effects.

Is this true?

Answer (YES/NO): NO